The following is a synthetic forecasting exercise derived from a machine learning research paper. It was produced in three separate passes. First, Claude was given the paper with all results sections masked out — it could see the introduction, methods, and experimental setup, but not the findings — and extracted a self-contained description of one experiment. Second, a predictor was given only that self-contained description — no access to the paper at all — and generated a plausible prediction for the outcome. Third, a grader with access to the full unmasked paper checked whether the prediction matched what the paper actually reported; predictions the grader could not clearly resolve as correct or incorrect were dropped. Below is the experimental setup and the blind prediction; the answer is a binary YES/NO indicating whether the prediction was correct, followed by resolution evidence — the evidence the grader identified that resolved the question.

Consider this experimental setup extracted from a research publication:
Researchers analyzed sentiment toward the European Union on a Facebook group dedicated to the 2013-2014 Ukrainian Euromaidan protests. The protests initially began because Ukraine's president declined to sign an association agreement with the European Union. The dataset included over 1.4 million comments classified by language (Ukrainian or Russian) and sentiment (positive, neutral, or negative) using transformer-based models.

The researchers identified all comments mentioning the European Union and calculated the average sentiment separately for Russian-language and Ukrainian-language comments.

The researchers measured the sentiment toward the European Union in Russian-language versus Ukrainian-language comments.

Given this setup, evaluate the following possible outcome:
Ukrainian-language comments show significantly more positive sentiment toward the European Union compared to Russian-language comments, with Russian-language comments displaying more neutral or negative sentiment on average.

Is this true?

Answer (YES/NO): YES